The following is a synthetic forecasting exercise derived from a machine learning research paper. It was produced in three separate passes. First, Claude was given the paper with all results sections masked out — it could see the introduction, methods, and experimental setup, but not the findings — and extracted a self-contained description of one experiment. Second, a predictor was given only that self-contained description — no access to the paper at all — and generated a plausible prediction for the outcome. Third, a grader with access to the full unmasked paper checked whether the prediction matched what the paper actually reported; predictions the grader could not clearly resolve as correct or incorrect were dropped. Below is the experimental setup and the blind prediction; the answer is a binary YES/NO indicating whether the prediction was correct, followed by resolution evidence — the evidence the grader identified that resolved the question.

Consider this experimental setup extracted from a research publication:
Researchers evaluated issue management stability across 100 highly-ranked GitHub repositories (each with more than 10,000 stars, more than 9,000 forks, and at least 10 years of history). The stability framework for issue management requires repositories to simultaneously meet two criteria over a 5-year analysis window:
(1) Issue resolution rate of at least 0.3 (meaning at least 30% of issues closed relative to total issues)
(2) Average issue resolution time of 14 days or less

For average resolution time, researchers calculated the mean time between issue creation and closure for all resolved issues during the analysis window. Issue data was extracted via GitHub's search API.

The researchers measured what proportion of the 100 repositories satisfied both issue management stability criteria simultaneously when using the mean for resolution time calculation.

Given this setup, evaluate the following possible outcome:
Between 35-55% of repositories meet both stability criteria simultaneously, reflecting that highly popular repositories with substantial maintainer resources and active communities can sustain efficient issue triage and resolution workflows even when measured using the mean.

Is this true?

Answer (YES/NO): NO